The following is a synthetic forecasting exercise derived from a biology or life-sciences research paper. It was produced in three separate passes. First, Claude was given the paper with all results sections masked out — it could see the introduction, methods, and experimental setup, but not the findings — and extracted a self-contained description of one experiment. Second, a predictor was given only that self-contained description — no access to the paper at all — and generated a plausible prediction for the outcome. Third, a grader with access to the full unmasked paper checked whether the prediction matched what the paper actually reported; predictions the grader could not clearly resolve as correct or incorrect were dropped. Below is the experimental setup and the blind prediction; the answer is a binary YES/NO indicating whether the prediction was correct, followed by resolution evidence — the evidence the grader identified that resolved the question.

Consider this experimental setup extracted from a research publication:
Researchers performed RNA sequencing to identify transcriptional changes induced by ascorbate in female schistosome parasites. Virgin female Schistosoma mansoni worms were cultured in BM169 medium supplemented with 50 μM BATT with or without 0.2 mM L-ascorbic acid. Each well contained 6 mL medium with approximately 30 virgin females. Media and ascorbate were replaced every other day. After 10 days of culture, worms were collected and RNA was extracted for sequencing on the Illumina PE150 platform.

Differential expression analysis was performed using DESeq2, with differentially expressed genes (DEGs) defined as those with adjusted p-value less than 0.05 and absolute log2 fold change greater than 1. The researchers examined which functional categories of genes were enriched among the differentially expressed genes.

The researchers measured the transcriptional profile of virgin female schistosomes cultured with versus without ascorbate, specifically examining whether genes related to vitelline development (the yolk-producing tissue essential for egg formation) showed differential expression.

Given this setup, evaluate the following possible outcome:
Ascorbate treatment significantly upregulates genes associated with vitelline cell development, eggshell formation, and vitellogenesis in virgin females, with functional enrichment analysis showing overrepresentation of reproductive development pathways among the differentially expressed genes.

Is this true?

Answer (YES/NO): YES